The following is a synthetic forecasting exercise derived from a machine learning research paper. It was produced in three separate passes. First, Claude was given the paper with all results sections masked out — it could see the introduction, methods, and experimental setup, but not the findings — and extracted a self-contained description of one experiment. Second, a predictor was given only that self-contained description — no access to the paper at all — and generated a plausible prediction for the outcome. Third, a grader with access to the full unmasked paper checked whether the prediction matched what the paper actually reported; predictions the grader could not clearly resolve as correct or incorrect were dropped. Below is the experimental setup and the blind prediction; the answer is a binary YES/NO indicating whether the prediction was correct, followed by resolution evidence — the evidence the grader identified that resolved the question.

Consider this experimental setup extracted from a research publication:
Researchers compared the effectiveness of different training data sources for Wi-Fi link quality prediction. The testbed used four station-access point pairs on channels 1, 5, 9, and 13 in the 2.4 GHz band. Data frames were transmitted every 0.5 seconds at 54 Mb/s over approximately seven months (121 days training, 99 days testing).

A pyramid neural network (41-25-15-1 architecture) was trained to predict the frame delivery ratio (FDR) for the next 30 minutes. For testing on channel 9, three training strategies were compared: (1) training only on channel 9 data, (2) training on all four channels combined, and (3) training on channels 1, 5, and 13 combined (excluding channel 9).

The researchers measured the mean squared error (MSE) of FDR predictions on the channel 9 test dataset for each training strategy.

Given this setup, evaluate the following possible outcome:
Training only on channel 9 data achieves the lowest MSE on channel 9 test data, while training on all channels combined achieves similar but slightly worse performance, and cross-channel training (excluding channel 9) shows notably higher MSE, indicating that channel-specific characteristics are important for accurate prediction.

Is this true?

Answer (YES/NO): NO